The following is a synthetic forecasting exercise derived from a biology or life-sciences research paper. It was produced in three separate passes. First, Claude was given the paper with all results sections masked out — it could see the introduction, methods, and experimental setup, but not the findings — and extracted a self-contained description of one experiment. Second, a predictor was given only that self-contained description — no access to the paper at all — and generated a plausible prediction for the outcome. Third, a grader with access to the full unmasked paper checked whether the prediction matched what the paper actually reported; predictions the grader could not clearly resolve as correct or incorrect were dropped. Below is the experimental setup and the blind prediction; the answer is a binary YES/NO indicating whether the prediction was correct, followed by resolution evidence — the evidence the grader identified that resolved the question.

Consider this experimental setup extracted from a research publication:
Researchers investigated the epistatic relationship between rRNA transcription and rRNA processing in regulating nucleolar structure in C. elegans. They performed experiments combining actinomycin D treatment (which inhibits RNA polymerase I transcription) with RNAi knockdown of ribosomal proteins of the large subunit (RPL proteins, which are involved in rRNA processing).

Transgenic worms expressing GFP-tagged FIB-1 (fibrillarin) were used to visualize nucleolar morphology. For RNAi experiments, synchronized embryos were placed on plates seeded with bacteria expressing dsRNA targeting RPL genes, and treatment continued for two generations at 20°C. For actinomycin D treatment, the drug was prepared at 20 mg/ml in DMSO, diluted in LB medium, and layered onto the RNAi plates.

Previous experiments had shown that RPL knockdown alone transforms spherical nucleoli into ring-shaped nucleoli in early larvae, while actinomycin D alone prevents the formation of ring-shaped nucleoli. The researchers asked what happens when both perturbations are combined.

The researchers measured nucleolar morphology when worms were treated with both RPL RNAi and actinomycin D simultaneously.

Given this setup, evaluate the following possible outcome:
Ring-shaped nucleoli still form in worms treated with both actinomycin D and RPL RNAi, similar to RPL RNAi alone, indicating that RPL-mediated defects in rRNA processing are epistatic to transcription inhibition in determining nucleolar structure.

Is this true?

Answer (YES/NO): NO